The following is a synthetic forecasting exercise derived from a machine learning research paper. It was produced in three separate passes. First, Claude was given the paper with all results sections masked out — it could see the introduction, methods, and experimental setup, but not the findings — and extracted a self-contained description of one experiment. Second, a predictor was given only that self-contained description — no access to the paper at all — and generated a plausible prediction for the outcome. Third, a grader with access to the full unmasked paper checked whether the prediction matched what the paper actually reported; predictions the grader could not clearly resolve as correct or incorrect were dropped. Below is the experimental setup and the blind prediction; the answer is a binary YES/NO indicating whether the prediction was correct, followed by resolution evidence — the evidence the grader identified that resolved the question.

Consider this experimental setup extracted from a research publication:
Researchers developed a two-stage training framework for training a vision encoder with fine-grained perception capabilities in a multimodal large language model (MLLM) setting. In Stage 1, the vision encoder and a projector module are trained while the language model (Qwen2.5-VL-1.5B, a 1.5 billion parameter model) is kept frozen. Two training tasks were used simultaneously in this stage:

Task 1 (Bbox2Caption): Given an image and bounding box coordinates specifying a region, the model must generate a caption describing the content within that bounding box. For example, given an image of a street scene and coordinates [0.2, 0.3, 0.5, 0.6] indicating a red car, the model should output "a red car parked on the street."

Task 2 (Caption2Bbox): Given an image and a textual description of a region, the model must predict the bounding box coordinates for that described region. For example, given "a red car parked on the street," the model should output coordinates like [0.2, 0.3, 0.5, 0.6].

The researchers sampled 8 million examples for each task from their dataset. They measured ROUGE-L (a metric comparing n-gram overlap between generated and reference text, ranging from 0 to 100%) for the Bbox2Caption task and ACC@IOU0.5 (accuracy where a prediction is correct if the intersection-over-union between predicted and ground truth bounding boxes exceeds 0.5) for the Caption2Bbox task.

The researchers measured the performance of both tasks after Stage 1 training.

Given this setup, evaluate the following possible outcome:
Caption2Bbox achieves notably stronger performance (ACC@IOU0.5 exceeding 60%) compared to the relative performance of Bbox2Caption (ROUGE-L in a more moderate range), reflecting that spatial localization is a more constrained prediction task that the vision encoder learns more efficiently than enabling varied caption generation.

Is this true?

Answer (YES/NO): NO